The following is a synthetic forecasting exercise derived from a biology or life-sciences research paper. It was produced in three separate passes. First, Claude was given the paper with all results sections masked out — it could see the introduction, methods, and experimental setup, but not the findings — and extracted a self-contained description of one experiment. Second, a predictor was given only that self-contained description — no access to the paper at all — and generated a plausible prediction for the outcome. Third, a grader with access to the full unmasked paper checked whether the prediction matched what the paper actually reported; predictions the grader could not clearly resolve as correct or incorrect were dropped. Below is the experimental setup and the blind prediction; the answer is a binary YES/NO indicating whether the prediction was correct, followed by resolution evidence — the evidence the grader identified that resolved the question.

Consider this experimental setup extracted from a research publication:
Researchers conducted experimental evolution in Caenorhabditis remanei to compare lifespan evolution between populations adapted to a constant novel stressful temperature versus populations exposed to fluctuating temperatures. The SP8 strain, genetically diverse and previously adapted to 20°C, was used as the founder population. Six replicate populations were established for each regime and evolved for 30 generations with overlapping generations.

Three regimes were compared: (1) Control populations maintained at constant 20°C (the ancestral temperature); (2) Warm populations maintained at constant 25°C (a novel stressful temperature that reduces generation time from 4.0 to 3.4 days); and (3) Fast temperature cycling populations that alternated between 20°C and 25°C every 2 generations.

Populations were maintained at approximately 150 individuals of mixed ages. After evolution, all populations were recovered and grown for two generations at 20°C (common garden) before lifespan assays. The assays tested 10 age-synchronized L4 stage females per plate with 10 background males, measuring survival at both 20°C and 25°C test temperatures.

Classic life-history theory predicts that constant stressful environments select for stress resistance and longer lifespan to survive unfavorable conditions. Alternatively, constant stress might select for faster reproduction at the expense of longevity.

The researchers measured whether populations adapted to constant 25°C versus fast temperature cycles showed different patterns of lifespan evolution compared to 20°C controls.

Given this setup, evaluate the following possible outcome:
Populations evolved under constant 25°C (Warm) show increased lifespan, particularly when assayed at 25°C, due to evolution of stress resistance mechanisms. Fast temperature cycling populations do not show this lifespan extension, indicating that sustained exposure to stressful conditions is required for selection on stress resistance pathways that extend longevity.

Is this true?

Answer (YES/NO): NO